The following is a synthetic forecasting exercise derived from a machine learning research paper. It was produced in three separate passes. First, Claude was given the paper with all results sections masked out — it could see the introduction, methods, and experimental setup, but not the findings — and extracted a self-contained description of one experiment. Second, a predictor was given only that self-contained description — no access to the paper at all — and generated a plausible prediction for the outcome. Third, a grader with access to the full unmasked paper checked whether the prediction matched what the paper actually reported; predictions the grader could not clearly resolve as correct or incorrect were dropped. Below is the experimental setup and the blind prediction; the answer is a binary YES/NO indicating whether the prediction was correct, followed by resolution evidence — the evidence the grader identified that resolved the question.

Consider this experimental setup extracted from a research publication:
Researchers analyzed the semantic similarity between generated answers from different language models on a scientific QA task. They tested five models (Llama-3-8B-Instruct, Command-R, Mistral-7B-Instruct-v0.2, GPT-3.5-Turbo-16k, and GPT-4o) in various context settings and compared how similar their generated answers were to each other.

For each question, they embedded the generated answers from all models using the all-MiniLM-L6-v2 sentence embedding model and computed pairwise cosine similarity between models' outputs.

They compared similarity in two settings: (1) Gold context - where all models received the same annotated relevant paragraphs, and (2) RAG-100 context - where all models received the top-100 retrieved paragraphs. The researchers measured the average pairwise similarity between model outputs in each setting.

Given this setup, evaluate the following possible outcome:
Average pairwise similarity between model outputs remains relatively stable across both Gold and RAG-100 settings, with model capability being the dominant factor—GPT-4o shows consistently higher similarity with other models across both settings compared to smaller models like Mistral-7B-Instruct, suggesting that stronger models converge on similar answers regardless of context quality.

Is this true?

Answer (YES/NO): NO